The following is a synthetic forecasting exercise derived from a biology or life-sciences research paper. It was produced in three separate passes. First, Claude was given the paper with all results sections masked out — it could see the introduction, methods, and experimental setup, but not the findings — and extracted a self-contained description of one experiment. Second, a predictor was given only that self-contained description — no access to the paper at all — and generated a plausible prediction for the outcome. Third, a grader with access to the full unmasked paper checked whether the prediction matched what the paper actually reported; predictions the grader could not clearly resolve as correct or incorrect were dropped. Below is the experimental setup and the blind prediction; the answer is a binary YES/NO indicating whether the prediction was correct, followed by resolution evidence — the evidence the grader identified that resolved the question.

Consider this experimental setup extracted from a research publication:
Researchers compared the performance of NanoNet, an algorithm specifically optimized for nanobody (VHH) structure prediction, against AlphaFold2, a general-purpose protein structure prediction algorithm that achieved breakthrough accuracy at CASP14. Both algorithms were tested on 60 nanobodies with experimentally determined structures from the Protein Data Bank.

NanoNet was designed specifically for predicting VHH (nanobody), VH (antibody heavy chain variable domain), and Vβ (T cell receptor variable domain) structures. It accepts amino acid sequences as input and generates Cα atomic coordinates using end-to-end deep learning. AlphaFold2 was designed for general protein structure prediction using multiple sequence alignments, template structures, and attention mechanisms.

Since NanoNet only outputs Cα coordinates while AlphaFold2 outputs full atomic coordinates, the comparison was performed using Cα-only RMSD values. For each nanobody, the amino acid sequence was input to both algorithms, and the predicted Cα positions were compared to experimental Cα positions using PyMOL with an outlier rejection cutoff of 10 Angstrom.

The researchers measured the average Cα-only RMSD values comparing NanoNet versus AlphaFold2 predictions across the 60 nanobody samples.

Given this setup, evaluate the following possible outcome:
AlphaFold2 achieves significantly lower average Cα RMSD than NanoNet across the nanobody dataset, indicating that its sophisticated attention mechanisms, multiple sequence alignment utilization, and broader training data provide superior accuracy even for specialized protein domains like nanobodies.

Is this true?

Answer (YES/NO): NO